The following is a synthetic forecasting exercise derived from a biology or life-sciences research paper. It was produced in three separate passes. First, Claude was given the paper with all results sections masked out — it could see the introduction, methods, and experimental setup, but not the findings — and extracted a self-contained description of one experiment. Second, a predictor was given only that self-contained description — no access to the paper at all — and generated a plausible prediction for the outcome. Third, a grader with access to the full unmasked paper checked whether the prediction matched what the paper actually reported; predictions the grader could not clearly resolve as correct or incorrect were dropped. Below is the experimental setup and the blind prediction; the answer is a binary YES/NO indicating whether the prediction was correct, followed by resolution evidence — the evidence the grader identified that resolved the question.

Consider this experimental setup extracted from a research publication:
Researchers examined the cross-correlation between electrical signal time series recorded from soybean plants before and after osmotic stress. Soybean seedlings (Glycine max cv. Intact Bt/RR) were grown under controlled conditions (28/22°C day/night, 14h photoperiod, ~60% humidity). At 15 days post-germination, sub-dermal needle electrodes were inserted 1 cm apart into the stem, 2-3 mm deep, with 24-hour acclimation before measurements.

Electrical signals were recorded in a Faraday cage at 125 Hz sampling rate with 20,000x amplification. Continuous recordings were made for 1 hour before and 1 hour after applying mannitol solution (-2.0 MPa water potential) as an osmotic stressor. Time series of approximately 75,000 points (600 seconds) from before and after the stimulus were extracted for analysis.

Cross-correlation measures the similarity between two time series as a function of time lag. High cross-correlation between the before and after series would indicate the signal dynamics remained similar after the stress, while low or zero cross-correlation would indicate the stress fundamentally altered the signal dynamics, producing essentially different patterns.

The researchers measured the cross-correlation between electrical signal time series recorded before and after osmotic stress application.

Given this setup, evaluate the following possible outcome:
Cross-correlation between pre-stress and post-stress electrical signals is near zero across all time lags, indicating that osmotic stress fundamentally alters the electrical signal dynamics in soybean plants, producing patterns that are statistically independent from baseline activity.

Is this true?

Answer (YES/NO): YES